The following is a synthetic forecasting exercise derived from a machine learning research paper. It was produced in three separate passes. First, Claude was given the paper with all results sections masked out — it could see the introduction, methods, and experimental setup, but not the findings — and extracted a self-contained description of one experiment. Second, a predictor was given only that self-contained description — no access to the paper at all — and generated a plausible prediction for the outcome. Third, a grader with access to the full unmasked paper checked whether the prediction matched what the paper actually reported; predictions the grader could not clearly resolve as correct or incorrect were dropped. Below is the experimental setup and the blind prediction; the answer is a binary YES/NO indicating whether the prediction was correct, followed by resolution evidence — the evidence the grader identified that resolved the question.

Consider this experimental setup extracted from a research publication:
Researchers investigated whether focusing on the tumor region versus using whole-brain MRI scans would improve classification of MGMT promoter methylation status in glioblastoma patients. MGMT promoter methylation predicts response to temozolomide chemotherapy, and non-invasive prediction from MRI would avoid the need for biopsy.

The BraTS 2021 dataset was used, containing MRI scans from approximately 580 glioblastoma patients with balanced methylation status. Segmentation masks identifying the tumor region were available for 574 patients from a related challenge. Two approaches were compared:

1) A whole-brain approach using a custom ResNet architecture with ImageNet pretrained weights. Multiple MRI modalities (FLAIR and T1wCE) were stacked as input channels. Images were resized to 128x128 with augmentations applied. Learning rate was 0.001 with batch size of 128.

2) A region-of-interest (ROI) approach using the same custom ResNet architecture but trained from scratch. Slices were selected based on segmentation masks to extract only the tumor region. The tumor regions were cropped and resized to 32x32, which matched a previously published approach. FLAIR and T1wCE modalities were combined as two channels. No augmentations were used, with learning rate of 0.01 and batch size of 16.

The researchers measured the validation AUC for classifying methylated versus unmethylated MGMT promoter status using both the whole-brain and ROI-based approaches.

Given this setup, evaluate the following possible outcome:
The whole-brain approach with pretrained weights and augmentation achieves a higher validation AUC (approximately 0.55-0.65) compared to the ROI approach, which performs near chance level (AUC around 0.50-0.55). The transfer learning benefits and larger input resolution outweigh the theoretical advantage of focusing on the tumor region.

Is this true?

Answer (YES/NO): YES